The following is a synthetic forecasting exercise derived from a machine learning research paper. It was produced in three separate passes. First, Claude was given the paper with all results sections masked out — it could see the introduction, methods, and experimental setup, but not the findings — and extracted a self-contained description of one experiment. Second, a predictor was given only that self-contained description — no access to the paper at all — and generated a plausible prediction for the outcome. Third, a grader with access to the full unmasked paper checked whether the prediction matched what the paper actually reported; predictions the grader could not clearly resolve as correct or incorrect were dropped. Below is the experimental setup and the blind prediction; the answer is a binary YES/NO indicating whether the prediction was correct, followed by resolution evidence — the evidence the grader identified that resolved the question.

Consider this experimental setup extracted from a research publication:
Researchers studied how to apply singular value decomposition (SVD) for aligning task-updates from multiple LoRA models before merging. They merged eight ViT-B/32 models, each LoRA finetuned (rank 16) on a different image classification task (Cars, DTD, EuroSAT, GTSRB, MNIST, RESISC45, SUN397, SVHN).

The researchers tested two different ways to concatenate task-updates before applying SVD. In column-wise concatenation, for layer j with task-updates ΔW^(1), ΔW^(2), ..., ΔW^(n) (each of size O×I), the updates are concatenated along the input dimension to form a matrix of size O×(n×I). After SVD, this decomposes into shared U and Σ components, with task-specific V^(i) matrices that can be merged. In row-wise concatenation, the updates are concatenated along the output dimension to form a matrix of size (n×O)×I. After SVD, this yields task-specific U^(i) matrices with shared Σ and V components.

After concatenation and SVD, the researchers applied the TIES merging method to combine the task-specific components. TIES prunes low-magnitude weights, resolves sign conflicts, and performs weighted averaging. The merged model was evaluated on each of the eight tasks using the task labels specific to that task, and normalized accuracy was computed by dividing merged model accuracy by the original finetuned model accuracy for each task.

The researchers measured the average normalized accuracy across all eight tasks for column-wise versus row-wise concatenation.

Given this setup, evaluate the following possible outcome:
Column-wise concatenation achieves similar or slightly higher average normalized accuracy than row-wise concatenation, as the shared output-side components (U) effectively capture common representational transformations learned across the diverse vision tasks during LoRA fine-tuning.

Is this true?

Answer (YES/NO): YES